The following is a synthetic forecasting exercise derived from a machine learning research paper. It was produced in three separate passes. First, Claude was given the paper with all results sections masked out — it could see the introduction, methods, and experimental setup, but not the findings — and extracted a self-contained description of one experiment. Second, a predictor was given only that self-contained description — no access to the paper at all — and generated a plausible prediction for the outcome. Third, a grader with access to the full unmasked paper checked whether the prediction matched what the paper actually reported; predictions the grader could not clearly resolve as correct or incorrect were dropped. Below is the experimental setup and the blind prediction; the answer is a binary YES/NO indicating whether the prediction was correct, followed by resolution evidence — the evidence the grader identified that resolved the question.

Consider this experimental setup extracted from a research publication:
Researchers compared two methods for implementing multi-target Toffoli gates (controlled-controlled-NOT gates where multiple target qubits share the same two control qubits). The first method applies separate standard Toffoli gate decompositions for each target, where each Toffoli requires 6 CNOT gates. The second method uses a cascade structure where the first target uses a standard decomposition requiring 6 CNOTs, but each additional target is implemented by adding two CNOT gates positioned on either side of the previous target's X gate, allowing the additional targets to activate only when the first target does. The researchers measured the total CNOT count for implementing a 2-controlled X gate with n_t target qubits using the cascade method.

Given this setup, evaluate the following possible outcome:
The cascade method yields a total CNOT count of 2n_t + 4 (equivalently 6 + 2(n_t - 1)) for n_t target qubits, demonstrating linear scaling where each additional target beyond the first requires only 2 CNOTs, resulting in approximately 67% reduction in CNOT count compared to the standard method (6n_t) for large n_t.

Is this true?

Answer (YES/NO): YES